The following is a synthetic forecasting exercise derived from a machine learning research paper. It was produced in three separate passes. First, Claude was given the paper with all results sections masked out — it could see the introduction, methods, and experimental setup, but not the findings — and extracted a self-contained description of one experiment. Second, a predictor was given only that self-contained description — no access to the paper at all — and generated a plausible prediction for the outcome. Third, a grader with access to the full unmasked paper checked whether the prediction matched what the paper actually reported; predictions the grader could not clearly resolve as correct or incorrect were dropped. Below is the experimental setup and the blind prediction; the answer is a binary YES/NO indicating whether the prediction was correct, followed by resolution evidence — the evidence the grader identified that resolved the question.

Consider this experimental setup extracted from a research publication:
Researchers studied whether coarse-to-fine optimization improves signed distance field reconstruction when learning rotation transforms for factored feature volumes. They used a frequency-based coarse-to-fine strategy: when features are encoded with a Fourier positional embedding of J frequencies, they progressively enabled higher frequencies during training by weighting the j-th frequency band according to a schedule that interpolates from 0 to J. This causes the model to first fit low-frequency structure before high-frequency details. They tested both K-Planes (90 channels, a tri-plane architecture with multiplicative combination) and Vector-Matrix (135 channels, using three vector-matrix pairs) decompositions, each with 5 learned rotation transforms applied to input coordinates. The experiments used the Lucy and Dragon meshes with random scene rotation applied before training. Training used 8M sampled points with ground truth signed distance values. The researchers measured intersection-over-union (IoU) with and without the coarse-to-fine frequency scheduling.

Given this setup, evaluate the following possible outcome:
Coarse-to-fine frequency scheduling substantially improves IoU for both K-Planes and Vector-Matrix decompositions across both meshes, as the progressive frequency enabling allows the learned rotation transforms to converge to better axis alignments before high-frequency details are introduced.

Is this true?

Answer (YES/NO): NO